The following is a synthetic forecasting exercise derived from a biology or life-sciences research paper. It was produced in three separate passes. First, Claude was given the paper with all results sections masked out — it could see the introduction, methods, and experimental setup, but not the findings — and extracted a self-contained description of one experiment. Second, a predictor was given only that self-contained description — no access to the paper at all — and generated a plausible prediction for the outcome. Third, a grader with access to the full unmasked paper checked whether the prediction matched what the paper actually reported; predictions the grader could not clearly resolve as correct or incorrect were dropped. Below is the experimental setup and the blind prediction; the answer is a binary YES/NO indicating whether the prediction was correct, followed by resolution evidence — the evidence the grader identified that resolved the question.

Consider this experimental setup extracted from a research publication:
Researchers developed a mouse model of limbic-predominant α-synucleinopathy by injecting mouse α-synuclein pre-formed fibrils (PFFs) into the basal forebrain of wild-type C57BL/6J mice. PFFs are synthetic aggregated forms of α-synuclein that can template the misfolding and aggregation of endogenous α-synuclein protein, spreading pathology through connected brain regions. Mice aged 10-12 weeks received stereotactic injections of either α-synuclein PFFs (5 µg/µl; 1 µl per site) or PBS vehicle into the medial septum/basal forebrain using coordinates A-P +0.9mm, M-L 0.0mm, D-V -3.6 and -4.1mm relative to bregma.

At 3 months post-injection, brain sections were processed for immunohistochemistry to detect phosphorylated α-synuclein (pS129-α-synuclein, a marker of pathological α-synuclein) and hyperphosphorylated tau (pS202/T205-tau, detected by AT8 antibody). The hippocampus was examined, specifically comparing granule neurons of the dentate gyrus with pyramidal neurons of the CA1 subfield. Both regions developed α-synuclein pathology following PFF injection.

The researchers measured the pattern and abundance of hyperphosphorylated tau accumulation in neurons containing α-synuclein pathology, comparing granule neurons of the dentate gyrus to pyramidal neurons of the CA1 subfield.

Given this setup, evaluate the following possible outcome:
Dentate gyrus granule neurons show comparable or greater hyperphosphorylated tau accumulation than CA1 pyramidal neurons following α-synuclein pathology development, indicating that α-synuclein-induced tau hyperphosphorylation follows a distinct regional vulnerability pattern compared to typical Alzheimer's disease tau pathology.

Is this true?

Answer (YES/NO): NO